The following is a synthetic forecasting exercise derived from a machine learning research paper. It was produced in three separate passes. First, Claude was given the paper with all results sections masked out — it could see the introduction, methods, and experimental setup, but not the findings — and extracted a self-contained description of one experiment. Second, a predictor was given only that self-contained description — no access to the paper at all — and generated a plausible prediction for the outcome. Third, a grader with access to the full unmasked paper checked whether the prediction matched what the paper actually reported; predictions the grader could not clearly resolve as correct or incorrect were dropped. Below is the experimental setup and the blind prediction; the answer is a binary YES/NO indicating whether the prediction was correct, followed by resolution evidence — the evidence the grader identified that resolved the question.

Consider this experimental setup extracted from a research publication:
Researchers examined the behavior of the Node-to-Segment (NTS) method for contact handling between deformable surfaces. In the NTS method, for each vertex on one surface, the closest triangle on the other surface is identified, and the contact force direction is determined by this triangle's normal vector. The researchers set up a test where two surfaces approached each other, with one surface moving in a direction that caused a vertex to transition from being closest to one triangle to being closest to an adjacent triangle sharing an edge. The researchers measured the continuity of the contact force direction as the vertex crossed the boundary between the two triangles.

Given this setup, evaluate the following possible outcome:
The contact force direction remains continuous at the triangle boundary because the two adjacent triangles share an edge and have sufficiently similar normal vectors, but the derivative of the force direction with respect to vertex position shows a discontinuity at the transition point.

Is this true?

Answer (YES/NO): NO